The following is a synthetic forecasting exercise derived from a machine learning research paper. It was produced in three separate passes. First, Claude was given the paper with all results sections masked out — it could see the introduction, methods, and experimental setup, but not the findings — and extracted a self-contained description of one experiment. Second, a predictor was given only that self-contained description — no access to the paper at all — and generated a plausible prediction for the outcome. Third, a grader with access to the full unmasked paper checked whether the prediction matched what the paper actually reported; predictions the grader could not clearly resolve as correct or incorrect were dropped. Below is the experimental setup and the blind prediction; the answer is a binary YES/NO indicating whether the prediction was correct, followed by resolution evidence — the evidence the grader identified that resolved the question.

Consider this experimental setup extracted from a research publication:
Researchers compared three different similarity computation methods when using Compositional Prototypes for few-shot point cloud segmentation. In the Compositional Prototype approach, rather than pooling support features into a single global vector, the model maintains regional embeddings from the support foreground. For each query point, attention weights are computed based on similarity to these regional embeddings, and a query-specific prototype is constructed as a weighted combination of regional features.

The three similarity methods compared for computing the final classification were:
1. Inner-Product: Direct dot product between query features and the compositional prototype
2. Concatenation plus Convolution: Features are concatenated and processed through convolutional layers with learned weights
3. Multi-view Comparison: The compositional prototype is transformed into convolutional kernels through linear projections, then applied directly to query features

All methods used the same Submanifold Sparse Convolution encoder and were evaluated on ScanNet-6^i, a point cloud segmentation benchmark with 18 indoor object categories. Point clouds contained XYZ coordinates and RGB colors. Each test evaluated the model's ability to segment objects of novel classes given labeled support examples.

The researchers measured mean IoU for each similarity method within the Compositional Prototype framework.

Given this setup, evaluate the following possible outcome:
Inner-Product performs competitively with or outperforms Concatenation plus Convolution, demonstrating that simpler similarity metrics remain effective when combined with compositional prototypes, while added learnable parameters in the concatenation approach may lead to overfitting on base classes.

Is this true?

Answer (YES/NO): NO